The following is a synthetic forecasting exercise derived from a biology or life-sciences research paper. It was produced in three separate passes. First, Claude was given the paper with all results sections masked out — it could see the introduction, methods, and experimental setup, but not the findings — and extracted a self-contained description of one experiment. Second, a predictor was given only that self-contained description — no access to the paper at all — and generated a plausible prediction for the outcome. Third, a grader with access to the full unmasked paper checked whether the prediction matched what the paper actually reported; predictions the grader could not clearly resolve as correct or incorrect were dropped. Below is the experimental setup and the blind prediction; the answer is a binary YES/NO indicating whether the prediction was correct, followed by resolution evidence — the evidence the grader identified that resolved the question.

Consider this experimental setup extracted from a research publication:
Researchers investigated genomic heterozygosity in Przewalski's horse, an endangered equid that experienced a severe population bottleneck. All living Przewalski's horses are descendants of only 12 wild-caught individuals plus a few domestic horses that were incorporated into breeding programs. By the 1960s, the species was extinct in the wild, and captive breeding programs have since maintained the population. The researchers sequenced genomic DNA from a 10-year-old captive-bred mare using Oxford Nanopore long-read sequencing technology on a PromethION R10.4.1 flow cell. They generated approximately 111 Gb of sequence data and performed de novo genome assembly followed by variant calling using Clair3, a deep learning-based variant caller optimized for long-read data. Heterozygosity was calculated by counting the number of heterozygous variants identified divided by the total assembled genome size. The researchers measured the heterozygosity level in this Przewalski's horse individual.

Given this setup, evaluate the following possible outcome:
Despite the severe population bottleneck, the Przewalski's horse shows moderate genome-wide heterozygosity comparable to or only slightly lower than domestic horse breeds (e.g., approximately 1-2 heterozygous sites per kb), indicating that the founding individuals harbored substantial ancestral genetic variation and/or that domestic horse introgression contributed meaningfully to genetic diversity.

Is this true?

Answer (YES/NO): YES